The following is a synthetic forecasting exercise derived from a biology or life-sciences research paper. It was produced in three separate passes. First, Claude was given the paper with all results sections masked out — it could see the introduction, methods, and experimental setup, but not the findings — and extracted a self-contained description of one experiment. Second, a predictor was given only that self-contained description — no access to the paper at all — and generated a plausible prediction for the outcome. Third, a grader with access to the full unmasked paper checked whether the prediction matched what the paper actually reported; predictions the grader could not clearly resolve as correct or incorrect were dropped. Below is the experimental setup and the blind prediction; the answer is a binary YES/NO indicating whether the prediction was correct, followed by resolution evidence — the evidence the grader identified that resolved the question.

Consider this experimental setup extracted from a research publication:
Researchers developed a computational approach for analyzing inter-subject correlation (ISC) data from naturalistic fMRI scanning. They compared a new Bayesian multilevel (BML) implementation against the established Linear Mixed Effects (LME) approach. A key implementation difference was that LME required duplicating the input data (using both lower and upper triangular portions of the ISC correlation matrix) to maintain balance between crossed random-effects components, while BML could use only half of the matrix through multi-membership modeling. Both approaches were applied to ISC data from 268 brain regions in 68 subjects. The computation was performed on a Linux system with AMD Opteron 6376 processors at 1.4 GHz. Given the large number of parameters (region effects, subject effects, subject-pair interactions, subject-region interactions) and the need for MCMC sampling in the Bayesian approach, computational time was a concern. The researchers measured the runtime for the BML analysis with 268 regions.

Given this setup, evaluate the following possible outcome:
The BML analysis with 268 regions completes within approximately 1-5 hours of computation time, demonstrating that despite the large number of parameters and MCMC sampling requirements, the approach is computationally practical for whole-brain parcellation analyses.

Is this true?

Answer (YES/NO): NO